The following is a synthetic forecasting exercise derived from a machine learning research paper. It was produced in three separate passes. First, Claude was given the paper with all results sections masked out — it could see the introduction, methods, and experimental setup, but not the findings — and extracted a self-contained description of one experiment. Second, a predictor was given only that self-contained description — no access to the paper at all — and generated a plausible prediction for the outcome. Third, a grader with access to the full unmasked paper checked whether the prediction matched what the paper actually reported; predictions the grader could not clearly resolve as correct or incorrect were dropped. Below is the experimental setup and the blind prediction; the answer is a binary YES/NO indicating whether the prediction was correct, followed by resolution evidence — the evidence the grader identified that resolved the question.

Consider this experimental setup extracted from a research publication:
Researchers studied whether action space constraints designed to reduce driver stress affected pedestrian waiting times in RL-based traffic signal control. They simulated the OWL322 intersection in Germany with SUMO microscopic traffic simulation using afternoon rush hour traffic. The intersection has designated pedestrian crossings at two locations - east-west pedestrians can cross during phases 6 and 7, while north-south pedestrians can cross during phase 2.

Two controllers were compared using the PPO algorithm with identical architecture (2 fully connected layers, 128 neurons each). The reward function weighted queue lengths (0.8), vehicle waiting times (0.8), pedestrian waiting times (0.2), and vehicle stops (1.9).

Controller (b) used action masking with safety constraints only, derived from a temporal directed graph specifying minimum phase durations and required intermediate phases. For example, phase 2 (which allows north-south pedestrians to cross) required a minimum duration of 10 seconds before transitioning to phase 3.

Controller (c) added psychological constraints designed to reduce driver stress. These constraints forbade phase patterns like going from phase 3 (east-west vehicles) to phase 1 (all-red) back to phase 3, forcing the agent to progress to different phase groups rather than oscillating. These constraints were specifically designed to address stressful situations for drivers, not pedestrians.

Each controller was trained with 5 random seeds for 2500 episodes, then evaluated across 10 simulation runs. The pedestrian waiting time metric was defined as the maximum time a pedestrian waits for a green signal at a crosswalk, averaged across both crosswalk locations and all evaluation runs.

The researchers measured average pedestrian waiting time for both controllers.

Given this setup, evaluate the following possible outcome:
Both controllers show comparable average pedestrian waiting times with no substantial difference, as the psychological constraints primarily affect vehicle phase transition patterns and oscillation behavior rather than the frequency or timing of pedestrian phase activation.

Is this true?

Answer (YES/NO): NO